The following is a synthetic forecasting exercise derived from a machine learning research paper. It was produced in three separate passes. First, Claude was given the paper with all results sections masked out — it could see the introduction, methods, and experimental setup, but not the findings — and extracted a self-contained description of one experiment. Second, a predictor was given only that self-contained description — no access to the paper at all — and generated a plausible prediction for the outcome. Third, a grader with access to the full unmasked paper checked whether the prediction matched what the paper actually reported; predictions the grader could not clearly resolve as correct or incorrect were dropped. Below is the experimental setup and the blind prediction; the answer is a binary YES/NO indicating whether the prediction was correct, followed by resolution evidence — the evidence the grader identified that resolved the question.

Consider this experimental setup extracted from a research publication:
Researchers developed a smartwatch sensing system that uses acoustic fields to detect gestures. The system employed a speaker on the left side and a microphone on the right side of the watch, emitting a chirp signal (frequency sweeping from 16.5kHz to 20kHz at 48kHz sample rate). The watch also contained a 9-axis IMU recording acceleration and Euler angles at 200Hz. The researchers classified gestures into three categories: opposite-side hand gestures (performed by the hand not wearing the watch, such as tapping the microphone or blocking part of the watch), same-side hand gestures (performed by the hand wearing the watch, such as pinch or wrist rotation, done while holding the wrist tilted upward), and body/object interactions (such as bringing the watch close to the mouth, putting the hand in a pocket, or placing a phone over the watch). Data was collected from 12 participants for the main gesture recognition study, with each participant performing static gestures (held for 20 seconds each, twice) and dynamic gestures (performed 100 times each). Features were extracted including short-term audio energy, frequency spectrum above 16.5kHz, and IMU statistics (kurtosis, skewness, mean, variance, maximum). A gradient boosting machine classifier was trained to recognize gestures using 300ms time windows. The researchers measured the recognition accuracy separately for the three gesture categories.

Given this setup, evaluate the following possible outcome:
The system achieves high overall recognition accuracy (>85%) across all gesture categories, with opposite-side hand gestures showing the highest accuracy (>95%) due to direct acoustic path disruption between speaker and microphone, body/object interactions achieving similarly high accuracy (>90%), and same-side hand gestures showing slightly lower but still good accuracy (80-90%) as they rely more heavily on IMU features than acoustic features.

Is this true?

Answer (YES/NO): NO